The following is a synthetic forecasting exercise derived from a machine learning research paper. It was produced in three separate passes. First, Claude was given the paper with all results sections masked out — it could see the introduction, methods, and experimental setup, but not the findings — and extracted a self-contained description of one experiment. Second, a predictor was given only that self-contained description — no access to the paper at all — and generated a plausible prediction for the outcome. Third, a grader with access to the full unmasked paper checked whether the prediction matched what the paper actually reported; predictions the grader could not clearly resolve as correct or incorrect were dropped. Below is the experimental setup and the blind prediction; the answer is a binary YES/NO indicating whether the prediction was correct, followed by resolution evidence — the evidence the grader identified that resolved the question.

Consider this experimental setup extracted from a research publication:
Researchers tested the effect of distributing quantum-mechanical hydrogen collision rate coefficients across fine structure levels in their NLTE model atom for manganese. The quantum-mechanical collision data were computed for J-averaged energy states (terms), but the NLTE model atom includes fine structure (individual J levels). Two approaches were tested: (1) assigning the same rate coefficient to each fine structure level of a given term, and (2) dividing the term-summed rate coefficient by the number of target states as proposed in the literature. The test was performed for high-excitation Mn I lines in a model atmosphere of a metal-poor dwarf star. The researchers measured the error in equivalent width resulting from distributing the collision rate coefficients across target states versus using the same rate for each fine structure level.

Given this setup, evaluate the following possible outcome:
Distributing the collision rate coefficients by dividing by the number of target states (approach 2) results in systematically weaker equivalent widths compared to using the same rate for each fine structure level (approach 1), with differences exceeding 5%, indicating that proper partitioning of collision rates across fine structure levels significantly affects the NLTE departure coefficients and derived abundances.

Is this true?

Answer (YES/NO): NO